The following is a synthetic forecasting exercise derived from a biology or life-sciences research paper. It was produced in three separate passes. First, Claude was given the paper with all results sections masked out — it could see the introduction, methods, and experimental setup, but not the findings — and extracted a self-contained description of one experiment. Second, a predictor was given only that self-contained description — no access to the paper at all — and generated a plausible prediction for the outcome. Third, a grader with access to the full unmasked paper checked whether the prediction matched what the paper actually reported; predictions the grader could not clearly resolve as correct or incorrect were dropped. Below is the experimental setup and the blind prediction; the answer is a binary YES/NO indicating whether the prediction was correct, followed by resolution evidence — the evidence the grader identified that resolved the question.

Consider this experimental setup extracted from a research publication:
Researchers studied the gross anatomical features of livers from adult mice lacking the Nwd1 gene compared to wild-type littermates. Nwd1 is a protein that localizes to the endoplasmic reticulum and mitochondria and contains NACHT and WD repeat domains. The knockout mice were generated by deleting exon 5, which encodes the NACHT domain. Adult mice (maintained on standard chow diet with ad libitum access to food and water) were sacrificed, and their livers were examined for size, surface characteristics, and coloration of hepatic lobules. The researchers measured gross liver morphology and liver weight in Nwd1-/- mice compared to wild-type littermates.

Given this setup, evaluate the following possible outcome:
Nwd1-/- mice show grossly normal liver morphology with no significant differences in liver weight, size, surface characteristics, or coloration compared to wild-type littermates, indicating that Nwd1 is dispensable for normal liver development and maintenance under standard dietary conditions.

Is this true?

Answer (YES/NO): NO